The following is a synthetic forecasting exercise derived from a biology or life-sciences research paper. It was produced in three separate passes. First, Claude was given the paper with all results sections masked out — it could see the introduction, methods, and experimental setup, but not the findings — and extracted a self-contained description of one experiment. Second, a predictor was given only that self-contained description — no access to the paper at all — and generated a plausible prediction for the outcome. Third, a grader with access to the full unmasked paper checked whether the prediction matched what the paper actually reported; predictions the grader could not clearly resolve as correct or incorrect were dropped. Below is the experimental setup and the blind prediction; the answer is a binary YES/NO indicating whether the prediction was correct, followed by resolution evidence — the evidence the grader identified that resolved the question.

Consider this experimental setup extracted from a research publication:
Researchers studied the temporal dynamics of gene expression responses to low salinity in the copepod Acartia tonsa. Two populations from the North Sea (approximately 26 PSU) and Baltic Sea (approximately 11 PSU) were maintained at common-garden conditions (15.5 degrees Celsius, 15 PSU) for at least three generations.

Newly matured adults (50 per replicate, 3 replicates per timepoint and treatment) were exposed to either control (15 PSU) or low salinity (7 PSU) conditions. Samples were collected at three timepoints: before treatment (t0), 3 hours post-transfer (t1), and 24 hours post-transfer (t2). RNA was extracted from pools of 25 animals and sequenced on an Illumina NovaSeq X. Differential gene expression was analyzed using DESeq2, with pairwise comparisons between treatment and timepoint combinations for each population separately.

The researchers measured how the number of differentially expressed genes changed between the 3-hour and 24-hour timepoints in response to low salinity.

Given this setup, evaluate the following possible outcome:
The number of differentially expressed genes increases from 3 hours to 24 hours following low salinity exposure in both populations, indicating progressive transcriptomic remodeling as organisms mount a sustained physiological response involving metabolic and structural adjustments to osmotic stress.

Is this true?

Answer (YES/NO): NO